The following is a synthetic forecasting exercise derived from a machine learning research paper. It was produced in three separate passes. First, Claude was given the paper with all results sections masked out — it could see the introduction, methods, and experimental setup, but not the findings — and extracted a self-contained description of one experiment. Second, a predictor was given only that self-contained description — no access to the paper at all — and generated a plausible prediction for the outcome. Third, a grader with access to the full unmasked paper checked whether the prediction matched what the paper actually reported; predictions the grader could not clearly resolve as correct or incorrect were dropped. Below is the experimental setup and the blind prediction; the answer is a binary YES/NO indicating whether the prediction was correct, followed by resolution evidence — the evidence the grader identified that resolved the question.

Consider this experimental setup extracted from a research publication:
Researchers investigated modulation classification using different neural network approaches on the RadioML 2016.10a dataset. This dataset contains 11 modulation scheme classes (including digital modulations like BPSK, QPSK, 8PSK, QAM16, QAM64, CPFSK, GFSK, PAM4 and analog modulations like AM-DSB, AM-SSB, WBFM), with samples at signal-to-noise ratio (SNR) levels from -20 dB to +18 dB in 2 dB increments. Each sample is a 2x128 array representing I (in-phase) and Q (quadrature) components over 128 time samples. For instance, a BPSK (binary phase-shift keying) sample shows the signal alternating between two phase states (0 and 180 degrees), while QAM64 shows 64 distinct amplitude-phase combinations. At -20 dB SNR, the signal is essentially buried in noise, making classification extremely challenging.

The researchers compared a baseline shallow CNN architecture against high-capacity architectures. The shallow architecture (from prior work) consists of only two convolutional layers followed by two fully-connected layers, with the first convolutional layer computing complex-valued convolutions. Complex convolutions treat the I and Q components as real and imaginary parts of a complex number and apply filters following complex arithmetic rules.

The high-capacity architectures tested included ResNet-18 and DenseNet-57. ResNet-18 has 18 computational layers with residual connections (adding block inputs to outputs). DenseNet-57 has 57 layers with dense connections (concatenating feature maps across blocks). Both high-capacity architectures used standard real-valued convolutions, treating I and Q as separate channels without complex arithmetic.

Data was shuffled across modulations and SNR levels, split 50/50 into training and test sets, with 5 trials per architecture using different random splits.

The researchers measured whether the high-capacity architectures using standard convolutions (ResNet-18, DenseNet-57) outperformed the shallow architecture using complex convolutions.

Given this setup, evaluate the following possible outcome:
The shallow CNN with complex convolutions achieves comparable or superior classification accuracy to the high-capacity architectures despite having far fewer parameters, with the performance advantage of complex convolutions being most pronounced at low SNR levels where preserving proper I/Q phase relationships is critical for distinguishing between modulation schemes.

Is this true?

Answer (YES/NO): YES